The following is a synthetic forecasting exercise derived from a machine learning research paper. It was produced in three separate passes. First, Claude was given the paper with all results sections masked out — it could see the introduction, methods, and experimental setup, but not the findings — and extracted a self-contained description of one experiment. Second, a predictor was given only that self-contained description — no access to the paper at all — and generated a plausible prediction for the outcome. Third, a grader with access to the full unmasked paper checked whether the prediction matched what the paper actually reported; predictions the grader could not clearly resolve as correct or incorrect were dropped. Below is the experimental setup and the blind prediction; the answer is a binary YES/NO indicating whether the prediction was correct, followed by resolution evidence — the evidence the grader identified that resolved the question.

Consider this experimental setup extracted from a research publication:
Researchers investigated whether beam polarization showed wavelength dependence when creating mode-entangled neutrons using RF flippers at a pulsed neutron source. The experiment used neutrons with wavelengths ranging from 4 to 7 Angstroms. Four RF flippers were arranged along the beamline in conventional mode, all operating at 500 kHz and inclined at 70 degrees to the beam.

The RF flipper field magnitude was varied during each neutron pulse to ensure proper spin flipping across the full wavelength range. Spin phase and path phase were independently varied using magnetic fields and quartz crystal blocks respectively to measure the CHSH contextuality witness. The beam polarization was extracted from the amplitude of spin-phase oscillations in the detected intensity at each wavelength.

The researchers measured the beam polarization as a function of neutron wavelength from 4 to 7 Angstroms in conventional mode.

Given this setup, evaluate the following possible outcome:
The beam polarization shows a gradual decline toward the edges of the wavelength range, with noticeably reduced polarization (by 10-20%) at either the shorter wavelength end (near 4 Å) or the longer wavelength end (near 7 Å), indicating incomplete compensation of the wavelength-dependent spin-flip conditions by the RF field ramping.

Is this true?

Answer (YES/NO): NO